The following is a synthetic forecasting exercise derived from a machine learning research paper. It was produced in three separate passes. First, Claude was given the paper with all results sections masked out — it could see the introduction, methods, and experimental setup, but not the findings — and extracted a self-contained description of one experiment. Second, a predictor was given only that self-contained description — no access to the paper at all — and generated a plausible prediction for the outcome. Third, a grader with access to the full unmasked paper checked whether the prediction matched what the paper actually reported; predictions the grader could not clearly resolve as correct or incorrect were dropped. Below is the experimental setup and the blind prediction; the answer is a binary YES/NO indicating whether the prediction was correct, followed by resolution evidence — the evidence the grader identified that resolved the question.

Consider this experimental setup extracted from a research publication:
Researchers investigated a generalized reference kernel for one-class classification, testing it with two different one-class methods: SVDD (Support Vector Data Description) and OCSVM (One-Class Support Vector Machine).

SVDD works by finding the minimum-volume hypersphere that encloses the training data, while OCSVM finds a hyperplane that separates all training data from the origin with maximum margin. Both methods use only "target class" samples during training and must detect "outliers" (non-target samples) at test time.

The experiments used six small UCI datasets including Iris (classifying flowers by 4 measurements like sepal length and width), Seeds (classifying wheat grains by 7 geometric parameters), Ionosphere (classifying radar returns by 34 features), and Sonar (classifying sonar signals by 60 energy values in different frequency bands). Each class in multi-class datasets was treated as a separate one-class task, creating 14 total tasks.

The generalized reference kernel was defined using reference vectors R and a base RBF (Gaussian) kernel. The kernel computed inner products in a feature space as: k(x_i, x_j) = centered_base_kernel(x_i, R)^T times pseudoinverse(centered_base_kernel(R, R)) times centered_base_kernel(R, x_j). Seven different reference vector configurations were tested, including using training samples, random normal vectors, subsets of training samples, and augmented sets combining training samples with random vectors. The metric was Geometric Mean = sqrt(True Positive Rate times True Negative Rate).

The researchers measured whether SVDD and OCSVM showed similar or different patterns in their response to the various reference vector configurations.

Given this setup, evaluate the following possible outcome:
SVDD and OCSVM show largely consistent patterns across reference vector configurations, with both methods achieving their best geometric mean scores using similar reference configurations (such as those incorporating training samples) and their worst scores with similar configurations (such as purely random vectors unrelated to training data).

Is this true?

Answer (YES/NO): NO